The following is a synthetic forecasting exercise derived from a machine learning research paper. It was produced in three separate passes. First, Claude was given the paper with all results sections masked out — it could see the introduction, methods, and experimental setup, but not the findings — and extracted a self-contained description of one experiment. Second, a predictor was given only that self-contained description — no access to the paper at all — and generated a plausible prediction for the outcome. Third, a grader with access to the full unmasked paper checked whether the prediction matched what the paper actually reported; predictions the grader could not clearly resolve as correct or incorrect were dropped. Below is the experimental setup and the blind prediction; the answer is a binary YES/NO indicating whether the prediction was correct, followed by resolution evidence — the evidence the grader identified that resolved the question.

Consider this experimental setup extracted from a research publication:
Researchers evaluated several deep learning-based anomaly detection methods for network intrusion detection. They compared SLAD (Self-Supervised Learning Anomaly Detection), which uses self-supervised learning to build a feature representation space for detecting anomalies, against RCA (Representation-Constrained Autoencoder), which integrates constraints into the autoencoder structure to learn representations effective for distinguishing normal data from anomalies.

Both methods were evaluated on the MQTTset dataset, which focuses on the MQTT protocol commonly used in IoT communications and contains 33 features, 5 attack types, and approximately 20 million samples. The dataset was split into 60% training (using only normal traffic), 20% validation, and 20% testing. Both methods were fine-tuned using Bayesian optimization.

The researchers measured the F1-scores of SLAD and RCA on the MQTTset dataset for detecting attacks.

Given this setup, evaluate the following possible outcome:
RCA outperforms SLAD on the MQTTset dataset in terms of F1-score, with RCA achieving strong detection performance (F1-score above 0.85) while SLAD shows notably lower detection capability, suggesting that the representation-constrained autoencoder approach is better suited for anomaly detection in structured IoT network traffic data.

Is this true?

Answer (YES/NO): NO